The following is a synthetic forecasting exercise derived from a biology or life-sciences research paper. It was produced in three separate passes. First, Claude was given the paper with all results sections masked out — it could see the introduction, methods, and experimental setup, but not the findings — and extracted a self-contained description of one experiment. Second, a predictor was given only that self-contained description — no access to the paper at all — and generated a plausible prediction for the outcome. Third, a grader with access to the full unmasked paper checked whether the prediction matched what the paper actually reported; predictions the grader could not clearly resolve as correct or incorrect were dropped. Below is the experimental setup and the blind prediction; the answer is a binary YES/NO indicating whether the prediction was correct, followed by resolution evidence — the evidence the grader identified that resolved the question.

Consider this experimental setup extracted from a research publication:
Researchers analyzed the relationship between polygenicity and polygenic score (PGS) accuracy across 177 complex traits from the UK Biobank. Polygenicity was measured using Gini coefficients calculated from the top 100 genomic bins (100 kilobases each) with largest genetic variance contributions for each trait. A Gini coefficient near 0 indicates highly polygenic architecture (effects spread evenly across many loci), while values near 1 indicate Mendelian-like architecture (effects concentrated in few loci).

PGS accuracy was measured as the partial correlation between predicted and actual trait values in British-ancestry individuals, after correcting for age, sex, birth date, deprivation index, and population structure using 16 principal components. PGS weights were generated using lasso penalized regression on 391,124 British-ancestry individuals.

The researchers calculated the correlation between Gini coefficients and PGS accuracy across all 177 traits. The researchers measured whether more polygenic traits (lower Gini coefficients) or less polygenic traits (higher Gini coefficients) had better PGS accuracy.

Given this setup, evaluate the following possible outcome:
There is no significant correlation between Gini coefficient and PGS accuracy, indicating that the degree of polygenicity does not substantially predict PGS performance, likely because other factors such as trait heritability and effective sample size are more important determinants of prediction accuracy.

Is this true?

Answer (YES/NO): YES